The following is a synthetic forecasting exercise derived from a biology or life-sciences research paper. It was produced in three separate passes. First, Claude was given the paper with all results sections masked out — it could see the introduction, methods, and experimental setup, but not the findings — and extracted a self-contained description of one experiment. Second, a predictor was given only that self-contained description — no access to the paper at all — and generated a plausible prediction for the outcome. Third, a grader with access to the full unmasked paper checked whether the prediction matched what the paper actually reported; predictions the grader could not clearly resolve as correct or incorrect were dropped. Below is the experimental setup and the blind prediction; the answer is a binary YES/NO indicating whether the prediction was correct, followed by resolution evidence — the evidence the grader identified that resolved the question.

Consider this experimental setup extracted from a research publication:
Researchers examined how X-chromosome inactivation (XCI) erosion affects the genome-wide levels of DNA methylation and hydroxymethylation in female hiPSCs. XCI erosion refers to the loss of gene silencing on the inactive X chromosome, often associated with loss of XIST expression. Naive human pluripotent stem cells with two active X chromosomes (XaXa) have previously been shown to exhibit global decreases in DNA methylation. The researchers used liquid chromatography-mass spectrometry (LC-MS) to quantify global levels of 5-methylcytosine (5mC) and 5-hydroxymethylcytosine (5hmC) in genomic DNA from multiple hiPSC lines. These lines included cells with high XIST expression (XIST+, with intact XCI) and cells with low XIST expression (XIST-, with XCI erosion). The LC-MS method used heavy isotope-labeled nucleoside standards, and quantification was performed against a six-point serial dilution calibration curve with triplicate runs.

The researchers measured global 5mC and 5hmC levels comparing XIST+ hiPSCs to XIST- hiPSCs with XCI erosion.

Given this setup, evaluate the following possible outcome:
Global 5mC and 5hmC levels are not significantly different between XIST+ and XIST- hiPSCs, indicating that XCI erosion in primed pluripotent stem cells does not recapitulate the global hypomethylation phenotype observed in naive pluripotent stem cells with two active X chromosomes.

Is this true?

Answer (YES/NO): YES